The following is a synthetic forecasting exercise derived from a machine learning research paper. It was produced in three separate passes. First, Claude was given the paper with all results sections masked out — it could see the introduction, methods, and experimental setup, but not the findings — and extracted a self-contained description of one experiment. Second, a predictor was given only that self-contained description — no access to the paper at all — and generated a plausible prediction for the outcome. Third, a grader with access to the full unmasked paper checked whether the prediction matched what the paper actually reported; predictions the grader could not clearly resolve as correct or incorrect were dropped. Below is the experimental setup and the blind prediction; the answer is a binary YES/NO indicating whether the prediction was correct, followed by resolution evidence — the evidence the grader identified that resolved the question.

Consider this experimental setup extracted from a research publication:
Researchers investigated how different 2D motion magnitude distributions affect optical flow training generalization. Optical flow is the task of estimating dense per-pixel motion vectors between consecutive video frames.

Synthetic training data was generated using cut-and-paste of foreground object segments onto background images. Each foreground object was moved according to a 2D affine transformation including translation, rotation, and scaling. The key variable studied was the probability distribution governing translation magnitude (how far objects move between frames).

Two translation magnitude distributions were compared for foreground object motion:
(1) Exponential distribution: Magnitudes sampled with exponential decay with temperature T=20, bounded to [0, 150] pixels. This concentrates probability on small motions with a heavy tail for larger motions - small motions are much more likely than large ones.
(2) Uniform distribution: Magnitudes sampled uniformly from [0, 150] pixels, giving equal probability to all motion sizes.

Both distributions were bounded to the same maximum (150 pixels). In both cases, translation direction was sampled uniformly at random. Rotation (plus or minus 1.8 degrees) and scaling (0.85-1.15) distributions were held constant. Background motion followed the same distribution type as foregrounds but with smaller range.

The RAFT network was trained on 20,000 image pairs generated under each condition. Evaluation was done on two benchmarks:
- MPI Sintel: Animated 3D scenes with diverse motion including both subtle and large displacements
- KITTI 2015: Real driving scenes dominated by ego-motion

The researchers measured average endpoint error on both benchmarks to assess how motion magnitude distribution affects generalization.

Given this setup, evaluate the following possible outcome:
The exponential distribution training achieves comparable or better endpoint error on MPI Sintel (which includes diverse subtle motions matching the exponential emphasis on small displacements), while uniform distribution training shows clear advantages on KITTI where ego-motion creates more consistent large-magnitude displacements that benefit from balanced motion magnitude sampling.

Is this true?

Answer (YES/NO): NO